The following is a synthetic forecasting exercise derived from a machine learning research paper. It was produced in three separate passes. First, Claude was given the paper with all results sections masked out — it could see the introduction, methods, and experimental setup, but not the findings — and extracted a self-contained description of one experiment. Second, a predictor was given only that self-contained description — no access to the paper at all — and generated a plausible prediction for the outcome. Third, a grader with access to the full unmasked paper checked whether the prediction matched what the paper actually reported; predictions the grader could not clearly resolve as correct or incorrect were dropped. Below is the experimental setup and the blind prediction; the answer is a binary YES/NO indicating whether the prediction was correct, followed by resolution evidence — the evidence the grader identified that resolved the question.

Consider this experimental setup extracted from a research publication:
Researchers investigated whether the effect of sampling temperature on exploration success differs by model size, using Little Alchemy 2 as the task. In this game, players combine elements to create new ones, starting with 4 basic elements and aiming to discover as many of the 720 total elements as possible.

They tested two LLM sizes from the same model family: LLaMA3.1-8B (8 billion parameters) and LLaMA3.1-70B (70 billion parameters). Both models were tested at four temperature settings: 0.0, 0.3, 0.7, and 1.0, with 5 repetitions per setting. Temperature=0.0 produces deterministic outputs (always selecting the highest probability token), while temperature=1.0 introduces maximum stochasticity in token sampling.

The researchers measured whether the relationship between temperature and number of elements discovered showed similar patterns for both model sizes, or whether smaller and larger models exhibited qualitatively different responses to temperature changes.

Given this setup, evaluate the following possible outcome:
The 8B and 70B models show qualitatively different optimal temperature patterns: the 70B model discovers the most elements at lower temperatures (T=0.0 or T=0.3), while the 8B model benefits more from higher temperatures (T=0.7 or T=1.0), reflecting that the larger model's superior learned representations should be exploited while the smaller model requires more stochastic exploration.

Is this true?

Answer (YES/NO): NO